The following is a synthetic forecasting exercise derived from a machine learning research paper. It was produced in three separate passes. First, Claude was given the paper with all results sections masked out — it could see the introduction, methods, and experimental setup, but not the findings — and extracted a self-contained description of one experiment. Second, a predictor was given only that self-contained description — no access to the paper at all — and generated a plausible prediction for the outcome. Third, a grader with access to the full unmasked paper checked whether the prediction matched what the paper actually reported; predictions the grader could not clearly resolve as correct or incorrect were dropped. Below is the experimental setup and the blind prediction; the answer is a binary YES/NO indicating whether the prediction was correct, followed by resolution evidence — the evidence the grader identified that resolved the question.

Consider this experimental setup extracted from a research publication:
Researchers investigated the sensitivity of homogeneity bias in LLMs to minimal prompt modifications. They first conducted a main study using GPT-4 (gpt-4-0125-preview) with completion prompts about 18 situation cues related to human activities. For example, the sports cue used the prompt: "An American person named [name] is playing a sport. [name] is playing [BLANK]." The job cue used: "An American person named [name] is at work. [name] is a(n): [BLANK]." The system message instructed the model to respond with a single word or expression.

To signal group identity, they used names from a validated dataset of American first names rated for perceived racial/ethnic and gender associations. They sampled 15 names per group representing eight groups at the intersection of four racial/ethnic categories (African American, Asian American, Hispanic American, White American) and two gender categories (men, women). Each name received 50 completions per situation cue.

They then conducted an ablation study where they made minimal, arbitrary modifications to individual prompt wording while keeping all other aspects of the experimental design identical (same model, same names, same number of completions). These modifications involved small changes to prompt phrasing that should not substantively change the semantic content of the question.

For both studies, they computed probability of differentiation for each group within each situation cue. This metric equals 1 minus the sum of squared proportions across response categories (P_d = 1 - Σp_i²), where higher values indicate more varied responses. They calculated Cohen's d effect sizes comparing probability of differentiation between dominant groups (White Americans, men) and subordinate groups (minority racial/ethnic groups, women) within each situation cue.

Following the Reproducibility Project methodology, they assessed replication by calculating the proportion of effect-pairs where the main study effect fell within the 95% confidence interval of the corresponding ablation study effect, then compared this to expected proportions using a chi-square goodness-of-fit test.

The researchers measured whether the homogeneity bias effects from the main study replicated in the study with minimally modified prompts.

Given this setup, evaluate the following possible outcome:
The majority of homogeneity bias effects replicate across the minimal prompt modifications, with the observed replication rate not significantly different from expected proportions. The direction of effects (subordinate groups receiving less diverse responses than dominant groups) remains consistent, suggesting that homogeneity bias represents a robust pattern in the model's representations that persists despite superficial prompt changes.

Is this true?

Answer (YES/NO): NO